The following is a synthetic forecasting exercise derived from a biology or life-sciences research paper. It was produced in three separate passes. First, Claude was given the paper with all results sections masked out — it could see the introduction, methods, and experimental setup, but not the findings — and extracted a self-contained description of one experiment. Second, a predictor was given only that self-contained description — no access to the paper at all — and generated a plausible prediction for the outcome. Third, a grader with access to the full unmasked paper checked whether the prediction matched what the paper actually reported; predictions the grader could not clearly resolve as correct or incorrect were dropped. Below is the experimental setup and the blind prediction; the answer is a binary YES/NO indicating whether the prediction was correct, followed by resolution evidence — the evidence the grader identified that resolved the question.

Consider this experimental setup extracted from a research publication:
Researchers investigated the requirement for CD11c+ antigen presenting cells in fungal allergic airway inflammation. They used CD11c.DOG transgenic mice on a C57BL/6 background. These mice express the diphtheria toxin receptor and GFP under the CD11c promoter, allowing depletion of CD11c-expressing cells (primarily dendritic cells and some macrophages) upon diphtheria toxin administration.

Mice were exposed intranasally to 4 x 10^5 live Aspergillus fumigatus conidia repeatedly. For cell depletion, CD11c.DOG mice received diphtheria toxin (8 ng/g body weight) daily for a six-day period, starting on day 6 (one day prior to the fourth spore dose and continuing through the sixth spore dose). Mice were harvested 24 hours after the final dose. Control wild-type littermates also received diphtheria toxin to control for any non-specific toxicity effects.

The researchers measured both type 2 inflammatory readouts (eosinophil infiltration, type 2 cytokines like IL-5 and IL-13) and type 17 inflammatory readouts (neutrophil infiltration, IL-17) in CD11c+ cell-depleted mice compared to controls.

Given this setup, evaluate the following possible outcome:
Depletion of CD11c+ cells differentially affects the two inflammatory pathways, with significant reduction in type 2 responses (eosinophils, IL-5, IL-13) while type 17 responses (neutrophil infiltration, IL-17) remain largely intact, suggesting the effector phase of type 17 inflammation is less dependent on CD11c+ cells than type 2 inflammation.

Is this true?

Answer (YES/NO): NO